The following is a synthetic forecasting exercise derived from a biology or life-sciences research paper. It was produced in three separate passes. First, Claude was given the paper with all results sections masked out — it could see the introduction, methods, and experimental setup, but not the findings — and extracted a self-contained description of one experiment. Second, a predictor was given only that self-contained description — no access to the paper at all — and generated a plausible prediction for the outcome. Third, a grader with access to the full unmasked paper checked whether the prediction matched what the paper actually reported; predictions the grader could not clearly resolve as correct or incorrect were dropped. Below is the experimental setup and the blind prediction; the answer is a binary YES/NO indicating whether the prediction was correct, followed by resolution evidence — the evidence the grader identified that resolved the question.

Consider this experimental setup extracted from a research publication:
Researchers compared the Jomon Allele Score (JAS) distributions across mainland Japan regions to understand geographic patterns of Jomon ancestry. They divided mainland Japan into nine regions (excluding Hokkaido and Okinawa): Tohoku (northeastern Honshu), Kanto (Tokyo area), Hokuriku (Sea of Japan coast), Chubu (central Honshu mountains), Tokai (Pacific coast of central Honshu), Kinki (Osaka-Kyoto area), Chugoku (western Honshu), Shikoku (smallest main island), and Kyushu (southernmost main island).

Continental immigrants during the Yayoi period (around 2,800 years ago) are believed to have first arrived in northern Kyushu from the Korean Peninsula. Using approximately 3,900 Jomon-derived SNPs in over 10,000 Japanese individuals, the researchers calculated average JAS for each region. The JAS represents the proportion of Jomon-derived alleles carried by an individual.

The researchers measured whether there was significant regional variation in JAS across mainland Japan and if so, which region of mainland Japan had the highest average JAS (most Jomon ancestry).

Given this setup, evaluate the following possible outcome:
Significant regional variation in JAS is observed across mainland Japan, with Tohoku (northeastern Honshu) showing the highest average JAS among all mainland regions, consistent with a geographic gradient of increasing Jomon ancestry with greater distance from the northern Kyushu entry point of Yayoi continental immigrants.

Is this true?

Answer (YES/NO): NO